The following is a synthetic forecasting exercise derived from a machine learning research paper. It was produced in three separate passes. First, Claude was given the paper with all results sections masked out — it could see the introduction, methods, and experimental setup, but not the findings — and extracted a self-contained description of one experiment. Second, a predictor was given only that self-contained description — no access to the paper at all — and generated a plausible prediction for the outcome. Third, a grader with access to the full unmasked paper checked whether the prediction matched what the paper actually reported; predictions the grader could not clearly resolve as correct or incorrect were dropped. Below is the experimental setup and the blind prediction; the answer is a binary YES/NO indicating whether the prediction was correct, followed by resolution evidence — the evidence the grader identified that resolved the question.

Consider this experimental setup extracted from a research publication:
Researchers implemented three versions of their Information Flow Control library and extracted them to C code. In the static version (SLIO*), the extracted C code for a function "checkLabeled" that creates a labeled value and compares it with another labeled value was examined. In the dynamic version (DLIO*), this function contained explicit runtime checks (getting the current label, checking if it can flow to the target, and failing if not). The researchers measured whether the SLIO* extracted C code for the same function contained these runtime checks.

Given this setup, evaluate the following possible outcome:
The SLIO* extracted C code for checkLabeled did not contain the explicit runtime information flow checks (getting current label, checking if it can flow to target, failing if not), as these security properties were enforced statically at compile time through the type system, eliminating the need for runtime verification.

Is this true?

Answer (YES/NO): YES